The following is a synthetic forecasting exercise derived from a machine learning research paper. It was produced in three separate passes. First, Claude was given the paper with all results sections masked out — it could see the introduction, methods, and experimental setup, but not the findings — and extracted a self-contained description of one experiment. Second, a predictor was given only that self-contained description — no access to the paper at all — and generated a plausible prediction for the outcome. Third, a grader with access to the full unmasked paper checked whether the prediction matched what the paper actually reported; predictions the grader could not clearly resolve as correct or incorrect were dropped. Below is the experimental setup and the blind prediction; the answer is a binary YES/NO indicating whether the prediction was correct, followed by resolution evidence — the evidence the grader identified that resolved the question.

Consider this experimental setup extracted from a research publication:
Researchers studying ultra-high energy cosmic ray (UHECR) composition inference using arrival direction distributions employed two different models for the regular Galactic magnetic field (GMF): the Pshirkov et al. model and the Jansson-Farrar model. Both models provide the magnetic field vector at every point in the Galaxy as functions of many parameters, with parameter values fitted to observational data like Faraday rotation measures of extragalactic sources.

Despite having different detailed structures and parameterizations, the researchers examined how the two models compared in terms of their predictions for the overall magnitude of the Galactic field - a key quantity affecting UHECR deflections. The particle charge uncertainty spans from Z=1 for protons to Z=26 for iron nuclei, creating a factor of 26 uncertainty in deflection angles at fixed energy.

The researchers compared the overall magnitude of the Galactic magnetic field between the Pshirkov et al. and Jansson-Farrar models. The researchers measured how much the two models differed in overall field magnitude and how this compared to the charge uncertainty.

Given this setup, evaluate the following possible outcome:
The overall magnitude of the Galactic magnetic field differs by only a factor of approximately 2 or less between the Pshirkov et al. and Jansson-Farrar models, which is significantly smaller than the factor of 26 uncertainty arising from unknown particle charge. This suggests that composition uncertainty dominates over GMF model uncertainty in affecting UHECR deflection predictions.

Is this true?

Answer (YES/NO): YES